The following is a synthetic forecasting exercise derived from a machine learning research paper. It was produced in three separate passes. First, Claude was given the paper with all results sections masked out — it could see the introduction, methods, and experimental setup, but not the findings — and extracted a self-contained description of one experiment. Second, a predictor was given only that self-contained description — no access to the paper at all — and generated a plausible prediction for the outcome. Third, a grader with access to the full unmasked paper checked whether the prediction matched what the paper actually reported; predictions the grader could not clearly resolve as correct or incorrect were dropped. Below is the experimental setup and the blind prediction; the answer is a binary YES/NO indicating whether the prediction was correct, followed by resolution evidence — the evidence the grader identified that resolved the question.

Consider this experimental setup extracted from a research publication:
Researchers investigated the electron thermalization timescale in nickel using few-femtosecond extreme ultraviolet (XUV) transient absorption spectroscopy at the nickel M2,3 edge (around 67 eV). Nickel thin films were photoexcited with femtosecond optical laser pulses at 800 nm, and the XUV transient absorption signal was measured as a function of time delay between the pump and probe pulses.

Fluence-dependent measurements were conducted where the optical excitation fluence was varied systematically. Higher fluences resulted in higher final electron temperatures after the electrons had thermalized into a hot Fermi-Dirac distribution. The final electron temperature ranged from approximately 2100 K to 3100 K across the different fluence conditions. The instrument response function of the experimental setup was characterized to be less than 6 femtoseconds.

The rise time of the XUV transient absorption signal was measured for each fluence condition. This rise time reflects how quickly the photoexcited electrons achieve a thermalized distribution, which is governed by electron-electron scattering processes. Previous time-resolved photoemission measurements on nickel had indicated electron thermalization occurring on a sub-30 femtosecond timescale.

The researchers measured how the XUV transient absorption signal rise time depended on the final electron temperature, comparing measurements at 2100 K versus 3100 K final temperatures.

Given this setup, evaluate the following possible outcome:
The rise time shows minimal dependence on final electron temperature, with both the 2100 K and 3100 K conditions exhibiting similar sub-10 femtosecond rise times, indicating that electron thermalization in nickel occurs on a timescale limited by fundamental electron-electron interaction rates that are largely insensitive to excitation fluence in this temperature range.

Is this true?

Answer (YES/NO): NO